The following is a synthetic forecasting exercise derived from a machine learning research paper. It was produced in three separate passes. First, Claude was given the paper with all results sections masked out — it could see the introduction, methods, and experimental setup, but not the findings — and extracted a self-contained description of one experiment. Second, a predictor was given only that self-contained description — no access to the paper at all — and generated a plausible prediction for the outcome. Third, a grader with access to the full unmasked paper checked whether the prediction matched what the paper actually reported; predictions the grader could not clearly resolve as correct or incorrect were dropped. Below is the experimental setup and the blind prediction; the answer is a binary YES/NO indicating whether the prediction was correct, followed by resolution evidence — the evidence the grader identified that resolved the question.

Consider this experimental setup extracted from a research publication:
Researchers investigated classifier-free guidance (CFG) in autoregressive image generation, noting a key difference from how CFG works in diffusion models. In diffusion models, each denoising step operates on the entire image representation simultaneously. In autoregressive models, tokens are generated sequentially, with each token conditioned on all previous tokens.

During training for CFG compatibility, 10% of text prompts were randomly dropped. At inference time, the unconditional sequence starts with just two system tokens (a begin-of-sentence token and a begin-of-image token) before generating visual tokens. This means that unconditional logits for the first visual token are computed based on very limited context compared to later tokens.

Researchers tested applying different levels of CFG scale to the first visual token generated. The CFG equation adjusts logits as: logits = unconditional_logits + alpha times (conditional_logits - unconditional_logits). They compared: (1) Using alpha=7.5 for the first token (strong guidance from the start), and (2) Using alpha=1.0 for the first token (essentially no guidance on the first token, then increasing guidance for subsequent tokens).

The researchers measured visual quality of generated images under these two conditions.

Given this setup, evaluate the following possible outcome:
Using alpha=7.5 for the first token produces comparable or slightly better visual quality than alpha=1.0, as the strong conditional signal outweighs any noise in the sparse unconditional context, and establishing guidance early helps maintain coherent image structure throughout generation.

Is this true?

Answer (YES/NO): NO